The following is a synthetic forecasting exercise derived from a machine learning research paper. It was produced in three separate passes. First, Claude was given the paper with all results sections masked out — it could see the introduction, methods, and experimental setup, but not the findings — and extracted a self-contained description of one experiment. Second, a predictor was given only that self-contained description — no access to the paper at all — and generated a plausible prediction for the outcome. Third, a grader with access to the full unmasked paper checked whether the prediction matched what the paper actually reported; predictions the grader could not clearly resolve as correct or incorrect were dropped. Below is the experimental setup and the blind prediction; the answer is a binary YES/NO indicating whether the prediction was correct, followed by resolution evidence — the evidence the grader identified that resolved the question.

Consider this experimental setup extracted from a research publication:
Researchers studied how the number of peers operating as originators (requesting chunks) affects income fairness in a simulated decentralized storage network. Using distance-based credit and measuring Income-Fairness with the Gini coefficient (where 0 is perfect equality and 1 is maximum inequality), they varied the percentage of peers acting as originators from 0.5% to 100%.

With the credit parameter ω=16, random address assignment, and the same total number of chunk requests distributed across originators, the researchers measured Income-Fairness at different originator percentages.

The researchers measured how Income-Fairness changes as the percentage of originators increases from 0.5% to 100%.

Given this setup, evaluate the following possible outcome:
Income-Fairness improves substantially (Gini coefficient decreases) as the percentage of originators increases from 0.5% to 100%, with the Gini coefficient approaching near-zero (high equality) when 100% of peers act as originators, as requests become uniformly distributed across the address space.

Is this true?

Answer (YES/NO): NO